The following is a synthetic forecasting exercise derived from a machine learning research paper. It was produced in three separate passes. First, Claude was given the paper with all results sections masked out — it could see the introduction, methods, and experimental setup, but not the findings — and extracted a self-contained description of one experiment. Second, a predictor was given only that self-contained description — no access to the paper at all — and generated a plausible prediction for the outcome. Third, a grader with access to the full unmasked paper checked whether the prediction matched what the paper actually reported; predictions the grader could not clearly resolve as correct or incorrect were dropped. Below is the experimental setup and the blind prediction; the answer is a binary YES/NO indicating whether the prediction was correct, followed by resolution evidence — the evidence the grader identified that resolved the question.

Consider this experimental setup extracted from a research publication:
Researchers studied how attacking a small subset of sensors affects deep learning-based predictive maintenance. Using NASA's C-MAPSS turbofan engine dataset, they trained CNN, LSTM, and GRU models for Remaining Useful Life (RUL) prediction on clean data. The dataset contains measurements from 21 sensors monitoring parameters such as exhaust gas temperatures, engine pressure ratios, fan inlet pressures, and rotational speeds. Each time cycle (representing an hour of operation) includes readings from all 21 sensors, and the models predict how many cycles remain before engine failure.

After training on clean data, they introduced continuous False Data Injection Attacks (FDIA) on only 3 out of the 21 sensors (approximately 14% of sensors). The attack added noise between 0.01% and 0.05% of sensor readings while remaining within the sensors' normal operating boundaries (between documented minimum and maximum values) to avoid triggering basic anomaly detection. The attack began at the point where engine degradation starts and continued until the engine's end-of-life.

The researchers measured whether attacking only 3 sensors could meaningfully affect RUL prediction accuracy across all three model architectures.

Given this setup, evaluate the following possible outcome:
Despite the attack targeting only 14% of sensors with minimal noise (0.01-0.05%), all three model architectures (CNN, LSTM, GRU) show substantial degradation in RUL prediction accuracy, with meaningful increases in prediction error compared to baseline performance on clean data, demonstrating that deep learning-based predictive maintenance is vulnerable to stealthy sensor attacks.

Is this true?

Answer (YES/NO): YES